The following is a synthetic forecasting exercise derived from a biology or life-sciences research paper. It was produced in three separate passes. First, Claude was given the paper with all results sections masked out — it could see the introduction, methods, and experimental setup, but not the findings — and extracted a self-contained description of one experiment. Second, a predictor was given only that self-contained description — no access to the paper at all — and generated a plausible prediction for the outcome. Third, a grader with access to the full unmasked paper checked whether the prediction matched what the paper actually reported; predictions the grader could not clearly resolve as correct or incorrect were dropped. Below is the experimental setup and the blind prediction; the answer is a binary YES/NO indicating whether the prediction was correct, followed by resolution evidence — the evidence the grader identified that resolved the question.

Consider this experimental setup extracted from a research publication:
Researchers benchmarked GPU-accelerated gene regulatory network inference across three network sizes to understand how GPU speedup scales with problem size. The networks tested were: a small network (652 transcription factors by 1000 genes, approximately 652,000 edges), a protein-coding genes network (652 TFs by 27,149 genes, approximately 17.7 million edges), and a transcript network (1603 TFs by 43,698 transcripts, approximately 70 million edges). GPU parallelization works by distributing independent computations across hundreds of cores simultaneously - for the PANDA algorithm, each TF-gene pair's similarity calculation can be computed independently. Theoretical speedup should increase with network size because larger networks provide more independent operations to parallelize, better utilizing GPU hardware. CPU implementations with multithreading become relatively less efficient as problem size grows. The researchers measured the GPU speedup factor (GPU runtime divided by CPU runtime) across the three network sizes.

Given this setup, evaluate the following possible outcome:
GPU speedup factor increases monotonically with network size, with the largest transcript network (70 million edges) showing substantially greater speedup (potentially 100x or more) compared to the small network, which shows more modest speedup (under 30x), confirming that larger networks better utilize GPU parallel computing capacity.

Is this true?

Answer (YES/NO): NO